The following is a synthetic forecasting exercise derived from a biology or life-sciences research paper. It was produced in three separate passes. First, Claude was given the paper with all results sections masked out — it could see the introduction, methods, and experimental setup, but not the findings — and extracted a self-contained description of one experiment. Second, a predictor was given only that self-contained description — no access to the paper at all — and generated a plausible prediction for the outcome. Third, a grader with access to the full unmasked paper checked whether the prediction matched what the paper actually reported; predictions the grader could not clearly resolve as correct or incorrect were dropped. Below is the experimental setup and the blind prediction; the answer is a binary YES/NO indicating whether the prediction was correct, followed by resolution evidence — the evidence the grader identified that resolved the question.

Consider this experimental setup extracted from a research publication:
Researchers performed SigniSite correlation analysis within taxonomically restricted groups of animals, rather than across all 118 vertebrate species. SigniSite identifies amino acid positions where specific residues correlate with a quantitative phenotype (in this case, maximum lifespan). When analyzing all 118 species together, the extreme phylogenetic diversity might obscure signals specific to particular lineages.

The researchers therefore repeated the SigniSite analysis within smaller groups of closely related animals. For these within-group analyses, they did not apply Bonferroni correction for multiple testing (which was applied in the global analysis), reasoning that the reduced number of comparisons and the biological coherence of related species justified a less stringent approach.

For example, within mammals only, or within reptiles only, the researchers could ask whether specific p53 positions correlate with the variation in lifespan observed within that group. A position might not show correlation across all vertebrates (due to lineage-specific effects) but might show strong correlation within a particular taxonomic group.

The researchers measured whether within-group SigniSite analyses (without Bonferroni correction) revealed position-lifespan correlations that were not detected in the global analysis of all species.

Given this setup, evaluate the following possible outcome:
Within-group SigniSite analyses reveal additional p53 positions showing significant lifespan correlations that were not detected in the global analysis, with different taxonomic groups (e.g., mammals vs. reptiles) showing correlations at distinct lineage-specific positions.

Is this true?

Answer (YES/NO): YES